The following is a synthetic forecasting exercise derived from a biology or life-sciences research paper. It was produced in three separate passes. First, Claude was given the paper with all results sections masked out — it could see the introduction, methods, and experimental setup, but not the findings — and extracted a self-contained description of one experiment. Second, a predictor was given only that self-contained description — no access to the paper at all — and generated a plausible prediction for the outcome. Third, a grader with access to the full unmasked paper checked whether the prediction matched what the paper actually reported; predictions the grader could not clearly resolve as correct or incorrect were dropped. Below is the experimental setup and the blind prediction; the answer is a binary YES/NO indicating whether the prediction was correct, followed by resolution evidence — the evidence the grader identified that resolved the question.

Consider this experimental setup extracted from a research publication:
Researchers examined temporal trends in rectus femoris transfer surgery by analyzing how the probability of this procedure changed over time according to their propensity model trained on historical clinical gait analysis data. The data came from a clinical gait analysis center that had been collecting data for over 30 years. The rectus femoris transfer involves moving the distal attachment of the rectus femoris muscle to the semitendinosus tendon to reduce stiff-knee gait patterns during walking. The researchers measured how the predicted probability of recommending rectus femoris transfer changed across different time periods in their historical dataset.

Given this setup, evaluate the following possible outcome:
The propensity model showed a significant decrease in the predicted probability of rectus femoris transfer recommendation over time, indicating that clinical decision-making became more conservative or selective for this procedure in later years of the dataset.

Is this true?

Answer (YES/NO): YES